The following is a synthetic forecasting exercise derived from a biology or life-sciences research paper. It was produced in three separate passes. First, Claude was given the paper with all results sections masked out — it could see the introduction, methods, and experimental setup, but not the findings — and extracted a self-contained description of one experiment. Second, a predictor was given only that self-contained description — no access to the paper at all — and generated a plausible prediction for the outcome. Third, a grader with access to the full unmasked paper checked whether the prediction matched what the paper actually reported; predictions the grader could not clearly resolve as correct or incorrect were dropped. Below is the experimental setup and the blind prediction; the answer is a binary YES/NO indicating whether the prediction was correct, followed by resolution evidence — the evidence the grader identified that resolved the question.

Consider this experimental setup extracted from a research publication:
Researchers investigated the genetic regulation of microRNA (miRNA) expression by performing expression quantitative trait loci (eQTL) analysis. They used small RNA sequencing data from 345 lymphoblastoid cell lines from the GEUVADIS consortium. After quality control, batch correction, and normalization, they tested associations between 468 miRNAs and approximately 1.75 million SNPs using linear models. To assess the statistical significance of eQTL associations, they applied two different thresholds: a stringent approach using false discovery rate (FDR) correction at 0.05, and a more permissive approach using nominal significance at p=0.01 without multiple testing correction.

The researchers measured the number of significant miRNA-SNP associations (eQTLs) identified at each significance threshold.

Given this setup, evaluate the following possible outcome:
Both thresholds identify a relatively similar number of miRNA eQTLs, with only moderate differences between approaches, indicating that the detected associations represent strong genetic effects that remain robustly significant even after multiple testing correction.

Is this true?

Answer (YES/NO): NO